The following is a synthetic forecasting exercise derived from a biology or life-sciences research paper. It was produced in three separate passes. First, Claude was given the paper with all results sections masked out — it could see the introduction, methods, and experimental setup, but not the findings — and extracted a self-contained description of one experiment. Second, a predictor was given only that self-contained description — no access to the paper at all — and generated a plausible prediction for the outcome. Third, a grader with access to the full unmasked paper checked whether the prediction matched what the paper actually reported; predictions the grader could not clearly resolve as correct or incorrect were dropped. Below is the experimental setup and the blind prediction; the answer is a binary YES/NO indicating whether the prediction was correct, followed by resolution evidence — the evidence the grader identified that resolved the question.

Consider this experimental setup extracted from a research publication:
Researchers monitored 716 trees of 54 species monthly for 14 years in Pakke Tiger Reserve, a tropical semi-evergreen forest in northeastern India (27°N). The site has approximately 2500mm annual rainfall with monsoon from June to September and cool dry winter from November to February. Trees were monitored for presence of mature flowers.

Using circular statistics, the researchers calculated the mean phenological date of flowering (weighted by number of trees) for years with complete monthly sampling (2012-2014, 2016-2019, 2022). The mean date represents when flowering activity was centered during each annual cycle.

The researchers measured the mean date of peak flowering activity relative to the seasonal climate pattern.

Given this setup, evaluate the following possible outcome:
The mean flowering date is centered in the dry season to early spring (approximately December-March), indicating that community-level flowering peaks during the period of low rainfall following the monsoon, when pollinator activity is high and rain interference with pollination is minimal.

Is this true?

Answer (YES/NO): NO